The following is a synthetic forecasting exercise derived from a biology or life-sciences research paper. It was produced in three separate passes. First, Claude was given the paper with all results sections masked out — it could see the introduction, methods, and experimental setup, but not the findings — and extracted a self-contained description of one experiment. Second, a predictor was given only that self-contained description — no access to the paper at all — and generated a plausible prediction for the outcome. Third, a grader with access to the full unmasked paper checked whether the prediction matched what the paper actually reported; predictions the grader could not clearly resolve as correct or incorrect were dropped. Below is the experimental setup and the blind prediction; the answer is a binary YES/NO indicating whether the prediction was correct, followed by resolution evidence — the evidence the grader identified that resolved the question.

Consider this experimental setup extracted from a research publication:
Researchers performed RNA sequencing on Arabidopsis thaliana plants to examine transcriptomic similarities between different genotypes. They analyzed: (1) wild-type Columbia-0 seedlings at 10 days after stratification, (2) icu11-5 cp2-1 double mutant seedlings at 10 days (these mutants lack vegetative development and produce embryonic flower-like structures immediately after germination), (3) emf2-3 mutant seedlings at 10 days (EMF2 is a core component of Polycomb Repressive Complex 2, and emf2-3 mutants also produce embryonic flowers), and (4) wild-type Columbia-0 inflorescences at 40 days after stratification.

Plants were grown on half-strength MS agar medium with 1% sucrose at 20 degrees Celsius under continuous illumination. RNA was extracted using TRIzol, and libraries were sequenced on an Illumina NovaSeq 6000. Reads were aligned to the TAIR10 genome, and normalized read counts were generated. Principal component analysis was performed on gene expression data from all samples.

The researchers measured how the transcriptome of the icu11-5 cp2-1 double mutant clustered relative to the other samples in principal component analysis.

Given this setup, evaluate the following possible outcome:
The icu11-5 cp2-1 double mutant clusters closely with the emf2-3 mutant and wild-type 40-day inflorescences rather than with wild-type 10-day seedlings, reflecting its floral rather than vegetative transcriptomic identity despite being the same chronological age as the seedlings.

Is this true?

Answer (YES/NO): NO